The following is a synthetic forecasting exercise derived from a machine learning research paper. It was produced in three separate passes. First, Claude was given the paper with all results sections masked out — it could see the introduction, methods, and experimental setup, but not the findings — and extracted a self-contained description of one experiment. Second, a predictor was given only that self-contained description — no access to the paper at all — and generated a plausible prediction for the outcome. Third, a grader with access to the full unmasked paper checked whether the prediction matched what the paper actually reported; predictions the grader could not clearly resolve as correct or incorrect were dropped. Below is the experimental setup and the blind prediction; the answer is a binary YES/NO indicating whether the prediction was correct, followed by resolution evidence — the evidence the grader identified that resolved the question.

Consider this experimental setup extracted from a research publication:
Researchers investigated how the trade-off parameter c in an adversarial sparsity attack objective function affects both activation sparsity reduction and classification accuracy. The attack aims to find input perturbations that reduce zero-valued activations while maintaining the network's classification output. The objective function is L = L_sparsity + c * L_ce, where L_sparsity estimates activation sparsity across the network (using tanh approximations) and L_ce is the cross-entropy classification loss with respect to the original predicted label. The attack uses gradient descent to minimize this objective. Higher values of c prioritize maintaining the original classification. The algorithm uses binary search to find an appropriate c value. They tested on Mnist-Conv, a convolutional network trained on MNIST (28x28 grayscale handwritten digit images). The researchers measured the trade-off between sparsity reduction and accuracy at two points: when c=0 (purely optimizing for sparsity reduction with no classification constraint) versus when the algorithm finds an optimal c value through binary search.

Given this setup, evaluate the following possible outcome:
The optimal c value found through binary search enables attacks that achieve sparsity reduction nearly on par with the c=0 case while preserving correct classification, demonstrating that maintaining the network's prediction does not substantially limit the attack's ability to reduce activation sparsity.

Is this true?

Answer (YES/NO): YES